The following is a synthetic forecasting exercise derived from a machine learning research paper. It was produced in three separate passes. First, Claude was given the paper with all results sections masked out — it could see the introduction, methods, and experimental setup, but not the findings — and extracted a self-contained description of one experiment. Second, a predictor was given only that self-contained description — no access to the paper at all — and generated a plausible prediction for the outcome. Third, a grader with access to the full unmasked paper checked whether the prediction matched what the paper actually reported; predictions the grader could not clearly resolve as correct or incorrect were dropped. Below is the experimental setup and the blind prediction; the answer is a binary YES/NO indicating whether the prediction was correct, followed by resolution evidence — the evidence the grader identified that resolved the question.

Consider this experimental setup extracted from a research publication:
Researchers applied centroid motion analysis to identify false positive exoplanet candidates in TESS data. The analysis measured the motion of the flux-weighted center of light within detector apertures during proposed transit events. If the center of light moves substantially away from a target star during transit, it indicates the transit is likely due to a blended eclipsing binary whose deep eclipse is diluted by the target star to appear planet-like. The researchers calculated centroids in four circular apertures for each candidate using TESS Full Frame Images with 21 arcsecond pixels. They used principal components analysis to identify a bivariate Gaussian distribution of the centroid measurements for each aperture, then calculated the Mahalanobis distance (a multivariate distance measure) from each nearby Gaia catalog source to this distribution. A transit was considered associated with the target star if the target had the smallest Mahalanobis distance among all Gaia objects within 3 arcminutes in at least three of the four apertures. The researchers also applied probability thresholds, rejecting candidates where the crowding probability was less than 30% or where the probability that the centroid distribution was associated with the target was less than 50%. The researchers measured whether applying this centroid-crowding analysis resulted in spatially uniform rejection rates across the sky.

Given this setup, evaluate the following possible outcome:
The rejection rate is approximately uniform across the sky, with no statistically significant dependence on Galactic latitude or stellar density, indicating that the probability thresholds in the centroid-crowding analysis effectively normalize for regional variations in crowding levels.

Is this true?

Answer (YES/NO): NO